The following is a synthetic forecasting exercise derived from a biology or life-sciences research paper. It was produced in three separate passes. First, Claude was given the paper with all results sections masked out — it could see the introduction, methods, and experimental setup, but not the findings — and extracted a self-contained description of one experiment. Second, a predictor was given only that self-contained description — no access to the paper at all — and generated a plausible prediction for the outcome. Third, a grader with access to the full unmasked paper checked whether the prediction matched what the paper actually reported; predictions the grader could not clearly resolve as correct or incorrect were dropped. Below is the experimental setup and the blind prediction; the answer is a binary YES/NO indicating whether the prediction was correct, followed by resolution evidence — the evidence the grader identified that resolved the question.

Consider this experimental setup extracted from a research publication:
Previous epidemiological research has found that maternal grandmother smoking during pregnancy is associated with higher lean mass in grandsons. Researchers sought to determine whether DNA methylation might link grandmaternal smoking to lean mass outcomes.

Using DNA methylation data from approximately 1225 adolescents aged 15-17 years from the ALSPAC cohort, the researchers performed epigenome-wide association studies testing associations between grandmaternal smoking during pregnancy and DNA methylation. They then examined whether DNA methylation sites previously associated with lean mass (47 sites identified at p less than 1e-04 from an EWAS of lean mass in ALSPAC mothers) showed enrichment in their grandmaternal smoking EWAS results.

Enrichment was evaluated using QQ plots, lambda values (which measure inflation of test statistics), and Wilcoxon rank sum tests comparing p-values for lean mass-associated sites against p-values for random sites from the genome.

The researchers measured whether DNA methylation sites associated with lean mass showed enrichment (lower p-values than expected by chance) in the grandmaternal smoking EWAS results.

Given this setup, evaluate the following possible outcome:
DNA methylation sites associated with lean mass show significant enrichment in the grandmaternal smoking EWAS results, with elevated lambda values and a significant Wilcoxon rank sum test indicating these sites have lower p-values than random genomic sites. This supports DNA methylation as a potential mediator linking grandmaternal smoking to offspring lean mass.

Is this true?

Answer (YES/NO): NO